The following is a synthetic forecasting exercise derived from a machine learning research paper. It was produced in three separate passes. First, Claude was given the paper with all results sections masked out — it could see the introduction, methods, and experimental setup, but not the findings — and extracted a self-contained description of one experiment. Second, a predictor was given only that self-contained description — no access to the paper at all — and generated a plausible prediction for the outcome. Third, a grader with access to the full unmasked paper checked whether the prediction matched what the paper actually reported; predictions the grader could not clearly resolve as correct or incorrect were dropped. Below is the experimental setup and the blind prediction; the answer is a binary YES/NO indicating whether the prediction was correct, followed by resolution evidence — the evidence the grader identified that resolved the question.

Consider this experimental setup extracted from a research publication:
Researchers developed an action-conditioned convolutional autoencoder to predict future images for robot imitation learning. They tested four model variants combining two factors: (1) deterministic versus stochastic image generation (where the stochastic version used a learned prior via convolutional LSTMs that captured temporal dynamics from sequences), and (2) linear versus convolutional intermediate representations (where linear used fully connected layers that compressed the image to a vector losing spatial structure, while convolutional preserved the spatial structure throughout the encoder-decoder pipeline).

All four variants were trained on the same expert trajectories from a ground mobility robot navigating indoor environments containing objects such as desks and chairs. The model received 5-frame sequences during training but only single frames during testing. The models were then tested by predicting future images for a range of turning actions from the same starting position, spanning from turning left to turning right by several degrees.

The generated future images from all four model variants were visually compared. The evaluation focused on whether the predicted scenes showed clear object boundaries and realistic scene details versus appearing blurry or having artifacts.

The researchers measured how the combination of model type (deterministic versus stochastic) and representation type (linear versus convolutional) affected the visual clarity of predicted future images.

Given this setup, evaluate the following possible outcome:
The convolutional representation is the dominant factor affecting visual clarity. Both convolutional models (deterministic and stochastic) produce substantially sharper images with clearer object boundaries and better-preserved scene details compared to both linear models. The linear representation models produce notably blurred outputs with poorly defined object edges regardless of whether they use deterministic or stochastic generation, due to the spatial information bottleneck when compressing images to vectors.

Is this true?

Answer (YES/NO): NO